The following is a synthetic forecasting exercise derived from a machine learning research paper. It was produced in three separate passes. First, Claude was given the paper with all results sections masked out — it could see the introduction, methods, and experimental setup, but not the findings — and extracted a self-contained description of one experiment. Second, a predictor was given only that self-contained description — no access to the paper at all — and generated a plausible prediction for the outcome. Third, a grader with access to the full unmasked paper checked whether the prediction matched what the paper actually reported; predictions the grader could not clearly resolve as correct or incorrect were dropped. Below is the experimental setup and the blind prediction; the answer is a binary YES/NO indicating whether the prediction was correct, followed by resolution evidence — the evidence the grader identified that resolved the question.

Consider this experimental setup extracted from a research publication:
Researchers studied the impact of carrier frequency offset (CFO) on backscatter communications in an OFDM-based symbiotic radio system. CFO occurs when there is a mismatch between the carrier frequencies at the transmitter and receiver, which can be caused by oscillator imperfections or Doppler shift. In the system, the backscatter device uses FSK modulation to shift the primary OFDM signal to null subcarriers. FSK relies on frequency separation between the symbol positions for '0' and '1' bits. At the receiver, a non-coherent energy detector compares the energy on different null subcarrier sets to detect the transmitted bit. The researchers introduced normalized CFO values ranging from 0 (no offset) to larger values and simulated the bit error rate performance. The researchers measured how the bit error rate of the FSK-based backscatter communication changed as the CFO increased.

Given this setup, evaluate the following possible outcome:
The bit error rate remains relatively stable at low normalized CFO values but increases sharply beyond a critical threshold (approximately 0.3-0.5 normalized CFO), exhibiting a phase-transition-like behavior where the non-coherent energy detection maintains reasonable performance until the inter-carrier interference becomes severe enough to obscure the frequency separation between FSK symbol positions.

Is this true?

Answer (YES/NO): NO